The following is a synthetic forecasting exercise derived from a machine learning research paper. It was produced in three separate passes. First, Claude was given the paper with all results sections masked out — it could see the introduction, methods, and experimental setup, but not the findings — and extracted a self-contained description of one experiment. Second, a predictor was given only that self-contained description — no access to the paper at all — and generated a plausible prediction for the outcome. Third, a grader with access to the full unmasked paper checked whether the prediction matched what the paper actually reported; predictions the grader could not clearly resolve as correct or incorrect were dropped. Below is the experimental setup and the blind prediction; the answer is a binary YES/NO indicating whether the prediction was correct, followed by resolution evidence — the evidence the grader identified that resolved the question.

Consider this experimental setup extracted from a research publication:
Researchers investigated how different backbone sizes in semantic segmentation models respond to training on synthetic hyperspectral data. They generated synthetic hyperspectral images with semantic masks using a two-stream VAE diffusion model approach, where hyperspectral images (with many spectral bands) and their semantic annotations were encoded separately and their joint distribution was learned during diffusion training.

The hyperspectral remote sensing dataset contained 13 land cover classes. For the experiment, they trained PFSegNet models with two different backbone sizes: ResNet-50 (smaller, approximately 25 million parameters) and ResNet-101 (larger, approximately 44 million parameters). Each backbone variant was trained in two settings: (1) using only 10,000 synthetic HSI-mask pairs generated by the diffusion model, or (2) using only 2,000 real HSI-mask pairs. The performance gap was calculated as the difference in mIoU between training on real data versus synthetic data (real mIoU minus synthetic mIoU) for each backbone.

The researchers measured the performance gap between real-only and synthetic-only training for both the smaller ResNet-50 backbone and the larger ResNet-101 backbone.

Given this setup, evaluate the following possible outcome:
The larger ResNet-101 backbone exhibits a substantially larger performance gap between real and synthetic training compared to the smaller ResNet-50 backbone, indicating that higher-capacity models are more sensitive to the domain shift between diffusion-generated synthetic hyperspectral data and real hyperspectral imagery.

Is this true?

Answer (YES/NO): YES